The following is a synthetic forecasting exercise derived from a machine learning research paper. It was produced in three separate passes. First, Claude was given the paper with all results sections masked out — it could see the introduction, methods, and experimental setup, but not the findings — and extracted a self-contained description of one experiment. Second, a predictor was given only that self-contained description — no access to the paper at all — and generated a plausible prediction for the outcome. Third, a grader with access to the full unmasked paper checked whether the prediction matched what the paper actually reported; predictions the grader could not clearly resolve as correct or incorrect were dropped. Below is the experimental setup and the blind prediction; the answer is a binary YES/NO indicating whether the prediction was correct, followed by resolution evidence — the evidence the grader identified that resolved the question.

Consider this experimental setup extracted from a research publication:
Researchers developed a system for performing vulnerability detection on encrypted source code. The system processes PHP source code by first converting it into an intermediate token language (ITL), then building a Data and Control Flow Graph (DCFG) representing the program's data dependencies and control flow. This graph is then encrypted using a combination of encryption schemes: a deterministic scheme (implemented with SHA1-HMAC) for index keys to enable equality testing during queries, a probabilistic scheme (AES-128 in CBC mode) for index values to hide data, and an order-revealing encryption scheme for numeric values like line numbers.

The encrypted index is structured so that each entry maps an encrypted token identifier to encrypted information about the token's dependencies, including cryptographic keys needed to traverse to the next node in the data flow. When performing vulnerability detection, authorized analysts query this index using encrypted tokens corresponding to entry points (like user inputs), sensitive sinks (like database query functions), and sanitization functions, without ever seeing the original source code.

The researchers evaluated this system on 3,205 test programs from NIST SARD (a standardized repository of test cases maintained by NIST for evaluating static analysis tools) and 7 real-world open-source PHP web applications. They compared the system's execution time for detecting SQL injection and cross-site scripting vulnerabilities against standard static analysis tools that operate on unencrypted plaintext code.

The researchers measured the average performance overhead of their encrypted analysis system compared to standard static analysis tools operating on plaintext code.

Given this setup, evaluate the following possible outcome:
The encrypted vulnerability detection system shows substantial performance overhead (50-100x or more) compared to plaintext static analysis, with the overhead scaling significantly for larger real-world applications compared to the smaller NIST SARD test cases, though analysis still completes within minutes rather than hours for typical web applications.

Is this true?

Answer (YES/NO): NO